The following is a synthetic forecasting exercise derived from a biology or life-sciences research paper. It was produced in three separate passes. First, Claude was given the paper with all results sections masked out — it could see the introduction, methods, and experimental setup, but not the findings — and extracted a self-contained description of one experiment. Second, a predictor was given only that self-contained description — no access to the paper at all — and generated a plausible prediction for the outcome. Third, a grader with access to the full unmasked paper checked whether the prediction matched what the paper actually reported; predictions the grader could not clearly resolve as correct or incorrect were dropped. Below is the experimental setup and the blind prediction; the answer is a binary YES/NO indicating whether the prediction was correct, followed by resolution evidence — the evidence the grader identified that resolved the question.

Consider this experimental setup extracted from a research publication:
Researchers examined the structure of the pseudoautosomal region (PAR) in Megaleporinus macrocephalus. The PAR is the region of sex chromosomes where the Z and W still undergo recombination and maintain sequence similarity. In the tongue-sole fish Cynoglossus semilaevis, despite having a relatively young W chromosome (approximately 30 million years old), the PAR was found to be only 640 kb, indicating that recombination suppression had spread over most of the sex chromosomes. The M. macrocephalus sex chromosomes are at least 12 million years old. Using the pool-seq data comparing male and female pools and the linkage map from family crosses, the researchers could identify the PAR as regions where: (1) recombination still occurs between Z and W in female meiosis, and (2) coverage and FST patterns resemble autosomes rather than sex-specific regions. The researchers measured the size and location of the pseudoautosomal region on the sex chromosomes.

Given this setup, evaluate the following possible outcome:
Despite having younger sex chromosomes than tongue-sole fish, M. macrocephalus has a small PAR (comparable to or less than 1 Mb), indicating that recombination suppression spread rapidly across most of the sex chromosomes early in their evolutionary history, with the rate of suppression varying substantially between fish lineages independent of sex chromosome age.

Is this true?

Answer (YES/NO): NO